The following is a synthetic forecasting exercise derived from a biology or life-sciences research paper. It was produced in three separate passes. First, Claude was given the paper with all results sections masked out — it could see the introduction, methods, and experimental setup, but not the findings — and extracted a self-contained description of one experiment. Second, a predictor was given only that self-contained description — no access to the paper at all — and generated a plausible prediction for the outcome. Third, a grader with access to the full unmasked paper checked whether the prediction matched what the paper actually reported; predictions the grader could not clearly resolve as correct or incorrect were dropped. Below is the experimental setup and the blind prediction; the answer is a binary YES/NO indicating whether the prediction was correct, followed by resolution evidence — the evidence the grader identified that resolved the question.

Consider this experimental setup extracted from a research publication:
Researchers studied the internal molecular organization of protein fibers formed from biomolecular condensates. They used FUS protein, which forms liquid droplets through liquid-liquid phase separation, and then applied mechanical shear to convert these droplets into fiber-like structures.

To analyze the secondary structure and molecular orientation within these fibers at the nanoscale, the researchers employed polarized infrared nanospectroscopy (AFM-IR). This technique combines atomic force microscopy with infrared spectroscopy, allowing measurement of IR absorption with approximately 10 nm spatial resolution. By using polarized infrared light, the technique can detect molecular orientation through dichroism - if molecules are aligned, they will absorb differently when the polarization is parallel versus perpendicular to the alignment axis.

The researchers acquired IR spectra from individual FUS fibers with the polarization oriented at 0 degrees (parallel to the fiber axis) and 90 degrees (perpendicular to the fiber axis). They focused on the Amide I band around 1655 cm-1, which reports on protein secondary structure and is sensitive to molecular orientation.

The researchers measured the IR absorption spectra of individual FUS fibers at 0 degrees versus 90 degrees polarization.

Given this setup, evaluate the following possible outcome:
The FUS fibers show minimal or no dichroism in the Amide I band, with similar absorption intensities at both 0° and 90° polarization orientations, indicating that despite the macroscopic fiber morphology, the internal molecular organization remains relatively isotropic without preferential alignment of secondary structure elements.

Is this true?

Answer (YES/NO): NO